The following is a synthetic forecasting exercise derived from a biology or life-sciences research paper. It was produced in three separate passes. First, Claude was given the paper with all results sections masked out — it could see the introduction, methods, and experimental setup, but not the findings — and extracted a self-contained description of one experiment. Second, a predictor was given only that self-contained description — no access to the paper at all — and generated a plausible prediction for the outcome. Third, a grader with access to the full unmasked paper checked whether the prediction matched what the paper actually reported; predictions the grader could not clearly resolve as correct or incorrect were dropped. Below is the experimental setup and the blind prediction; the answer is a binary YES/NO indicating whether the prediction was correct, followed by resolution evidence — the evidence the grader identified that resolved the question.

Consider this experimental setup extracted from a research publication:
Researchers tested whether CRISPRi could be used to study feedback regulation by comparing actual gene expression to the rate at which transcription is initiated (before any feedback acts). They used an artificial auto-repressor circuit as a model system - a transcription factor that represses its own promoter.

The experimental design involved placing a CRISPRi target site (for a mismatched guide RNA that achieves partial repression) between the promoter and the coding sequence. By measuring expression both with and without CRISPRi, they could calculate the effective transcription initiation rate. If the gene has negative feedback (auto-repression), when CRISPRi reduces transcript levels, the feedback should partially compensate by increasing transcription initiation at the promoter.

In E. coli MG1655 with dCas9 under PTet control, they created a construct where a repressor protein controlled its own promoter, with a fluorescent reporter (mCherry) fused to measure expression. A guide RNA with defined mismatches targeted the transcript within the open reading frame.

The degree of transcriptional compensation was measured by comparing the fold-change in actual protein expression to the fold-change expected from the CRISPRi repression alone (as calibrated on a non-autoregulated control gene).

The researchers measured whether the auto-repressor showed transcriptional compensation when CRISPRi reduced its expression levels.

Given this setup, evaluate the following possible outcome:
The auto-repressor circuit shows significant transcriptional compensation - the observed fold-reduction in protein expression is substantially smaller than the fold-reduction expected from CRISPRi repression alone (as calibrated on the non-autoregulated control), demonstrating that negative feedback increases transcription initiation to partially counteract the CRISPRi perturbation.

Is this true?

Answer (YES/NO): YES